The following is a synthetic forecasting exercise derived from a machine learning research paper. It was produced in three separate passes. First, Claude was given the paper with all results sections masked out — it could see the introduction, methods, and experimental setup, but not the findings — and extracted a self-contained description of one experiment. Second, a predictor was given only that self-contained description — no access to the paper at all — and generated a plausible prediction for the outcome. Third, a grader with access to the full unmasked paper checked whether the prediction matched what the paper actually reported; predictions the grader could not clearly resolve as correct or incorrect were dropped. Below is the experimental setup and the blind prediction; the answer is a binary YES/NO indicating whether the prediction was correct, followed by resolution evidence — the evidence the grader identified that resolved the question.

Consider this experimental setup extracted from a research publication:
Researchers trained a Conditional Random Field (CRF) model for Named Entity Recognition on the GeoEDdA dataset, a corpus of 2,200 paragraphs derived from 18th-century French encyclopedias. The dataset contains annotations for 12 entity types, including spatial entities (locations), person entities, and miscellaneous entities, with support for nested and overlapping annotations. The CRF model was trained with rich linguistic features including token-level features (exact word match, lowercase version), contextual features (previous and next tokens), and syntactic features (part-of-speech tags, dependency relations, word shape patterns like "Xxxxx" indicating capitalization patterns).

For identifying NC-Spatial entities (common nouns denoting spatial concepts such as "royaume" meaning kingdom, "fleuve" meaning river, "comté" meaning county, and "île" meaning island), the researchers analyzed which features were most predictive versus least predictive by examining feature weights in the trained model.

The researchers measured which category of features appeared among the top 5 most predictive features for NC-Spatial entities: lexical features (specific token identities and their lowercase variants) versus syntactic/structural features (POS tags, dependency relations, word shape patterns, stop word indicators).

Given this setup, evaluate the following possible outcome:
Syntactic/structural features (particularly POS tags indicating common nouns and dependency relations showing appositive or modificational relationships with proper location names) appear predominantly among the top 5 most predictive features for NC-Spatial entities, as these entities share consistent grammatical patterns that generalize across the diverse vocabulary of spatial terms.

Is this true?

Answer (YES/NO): NO